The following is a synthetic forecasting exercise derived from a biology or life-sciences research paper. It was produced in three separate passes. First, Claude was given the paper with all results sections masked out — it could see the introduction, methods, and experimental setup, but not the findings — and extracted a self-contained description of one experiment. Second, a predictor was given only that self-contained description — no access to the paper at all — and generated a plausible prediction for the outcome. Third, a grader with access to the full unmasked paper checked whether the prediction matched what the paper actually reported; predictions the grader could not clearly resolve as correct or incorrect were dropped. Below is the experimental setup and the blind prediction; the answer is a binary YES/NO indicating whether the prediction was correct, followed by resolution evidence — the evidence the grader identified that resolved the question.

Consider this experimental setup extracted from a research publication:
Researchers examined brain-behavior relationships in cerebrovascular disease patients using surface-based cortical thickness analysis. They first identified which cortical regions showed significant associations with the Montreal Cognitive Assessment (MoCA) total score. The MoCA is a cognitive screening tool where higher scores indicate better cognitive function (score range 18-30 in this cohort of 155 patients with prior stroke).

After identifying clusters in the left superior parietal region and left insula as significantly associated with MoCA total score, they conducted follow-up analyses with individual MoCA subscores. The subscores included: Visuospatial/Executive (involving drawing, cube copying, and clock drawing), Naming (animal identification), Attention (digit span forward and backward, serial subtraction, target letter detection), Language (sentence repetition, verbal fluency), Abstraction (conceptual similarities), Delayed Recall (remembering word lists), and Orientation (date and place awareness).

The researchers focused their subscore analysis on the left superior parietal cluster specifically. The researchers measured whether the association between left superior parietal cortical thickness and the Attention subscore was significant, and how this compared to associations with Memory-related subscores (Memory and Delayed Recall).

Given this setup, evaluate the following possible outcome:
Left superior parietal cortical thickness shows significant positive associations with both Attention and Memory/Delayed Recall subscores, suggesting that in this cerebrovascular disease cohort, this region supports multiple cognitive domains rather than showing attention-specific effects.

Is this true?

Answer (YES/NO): NO